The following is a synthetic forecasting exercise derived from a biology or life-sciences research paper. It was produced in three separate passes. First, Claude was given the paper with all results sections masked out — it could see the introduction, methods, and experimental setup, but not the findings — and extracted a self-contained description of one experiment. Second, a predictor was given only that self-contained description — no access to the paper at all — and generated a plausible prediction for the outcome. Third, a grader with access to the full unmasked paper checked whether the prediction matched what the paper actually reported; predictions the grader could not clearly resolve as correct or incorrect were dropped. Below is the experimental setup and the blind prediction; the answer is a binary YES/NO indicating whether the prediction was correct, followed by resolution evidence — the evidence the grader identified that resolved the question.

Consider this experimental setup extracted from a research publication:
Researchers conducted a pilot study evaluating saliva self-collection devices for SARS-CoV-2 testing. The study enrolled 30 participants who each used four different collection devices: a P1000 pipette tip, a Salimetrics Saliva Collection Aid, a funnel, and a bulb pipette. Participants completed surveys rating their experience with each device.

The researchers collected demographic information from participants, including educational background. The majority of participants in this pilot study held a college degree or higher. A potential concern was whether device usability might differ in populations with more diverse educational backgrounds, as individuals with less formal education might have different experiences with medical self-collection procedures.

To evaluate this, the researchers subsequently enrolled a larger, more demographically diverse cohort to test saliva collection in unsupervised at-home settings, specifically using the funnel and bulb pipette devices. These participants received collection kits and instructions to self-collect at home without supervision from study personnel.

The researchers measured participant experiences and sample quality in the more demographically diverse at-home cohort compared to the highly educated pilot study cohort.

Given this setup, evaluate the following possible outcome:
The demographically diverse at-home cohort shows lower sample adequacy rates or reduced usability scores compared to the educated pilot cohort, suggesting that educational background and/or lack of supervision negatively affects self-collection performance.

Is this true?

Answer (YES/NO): NO